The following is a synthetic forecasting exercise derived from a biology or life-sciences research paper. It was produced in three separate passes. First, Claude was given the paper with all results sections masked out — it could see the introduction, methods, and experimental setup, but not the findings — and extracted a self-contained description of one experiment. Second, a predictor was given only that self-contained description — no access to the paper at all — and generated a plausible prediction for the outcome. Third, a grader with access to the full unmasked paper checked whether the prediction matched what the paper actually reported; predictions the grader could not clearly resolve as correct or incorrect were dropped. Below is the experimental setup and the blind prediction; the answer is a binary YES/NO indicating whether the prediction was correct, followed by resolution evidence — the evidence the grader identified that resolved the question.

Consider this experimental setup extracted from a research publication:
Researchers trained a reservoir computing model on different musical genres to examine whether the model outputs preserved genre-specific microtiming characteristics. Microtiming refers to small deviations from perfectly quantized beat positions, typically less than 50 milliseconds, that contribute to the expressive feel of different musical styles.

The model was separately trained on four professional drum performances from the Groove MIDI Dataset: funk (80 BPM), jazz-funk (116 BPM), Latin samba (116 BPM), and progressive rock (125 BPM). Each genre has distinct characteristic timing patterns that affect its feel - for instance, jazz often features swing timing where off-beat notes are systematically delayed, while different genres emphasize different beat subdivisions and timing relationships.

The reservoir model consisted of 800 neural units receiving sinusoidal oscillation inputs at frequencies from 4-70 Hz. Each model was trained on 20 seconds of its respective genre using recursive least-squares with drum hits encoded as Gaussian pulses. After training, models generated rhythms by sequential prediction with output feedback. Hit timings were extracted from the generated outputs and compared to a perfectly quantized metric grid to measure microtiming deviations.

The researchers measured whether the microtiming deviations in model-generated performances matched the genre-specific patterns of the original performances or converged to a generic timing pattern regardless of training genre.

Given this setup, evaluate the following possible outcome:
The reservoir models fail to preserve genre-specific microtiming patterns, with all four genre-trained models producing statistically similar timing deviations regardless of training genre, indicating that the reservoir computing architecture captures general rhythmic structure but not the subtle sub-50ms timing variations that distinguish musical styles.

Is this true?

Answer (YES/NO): NO